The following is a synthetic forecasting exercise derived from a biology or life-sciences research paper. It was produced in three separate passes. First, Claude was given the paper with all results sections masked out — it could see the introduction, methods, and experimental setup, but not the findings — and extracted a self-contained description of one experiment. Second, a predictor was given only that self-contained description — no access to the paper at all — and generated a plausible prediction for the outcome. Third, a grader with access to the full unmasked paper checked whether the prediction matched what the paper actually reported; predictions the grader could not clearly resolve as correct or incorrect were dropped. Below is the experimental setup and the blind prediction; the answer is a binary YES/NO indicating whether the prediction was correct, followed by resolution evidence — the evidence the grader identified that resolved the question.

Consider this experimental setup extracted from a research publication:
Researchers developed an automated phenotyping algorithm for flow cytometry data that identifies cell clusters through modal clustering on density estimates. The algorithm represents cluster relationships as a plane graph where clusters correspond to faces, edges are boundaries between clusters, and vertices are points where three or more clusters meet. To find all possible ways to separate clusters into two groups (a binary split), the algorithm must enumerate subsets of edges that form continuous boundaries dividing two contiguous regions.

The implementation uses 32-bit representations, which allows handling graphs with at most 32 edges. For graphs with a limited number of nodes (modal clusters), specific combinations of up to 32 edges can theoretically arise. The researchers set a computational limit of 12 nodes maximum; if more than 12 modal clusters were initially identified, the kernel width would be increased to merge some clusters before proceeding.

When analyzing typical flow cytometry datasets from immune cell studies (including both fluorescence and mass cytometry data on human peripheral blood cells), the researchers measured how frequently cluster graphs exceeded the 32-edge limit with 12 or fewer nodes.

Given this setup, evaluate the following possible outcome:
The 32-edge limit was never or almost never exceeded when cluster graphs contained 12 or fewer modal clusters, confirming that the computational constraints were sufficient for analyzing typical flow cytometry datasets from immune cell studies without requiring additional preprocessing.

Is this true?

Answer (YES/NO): YES